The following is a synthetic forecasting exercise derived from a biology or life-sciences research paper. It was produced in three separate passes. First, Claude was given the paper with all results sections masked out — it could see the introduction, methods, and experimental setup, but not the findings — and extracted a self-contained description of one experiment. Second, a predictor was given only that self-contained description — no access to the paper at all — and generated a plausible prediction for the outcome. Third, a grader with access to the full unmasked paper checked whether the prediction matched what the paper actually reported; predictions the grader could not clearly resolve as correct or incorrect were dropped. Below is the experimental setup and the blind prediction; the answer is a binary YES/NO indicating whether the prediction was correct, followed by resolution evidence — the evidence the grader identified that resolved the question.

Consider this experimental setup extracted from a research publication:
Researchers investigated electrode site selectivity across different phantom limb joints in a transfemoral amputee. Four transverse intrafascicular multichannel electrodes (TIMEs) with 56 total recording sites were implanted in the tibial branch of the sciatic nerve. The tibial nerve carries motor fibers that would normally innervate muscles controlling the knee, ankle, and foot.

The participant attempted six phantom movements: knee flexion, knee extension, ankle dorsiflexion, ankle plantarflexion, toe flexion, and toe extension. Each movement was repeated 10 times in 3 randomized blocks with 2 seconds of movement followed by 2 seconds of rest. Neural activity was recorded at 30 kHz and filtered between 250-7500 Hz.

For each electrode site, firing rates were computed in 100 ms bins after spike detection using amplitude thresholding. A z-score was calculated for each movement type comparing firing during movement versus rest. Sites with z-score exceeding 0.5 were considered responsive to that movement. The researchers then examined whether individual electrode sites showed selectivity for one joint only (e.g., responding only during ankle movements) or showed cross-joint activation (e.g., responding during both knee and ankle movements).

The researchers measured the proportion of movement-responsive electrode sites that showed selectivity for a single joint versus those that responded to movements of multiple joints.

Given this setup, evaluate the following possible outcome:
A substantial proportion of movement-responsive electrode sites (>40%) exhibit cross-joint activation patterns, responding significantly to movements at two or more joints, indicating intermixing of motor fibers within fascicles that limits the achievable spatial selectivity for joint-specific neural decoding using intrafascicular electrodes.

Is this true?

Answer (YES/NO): YES